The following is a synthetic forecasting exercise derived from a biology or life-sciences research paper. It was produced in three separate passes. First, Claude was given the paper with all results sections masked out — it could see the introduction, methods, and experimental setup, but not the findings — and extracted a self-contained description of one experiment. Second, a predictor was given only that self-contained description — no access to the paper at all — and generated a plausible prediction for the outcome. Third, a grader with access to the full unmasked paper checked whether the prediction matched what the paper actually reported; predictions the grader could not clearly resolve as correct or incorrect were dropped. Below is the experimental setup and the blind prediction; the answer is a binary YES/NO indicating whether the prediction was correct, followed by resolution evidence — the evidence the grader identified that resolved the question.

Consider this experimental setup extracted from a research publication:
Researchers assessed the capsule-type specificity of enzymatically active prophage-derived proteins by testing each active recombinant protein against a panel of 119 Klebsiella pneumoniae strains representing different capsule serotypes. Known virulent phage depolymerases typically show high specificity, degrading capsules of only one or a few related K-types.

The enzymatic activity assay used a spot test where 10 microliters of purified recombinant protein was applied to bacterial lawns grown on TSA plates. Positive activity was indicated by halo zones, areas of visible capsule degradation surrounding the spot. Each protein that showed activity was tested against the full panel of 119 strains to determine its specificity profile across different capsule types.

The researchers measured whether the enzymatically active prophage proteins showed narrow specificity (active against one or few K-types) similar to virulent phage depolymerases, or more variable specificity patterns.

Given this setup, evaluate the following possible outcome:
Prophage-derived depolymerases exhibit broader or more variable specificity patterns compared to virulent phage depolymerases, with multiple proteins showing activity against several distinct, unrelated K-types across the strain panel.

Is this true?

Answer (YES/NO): NO